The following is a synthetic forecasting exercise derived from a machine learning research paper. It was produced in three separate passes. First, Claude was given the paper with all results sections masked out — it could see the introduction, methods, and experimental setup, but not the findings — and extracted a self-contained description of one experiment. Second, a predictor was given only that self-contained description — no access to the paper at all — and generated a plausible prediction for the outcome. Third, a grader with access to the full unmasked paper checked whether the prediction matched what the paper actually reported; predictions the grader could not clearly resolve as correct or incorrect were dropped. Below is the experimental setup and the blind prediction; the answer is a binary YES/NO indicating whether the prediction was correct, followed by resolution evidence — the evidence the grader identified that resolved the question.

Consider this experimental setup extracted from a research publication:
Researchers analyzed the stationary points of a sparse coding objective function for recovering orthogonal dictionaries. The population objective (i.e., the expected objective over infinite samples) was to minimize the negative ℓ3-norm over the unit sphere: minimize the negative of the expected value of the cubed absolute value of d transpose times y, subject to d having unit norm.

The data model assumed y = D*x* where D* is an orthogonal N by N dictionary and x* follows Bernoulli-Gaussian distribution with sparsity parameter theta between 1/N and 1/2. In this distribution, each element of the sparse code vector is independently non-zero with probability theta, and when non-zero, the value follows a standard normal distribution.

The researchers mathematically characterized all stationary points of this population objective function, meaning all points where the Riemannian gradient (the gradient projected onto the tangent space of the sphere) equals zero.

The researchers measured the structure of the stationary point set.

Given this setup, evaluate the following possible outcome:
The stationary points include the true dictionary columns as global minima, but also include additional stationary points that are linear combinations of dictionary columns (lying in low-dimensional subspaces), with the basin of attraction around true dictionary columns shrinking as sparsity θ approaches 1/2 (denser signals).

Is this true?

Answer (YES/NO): NO